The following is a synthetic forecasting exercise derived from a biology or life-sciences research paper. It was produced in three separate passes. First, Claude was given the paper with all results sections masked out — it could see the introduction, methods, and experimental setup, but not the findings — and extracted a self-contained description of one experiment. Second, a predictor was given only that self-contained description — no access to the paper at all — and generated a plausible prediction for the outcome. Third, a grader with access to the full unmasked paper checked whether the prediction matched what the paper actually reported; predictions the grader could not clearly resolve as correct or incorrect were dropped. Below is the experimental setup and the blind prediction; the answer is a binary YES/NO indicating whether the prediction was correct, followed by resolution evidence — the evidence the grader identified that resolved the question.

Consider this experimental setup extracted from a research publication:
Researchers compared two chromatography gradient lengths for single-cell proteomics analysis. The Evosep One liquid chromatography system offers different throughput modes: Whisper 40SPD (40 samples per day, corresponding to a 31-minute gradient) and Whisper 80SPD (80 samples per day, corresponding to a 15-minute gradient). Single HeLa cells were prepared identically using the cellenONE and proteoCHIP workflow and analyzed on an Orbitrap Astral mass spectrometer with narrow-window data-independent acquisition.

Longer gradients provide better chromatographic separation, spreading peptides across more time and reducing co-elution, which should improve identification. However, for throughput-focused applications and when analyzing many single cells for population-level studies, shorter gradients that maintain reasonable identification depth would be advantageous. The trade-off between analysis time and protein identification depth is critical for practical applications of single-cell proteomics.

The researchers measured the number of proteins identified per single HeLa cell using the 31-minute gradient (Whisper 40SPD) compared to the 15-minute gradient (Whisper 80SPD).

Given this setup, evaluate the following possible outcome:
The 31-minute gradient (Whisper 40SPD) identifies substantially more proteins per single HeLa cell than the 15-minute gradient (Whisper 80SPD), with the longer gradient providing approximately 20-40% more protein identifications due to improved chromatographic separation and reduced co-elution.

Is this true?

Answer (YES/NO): NO